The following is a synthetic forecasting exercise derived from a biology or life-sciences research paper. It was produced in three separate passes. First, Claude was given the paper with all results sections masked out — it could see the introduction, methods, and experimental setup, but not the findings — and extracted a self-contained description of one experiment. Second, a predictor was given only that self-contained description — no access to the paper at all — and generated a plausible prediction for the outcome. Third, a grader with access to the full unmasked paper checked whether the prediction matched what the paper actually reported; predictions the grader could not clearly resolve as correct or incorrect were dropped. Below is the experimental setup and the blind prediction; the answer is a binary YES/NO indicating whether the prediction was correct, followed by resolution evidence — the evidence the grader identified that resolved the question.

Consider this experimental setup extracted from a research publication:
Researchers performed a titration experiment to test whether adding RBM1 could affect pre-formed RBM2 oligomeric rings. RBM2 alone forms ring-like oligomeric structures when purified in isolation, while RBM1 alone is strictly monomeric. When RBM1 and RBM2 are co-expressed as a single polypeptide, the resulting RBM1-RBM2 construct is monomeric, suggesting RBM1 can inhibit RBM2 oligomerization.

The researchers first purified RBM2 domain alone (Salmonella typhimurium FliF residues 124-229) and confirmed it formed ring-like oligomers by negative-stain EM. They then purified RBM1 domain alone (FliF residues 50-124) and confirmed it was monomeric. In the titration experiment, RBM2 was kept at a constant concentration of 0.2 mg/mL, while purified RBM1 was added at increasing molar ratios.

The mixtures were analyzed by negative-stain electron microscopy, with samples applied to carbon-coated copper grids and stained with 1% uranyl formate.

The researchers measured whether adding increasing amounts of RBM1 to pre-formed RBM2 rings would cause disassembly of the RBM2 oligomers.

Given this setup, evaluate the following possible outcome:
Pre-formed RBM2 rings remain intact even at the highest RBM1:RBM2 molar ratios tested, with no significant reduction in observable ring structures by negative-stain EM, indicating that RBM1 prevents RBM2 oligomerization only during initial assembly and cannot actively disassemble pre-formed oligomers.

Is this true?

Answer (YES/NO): YES